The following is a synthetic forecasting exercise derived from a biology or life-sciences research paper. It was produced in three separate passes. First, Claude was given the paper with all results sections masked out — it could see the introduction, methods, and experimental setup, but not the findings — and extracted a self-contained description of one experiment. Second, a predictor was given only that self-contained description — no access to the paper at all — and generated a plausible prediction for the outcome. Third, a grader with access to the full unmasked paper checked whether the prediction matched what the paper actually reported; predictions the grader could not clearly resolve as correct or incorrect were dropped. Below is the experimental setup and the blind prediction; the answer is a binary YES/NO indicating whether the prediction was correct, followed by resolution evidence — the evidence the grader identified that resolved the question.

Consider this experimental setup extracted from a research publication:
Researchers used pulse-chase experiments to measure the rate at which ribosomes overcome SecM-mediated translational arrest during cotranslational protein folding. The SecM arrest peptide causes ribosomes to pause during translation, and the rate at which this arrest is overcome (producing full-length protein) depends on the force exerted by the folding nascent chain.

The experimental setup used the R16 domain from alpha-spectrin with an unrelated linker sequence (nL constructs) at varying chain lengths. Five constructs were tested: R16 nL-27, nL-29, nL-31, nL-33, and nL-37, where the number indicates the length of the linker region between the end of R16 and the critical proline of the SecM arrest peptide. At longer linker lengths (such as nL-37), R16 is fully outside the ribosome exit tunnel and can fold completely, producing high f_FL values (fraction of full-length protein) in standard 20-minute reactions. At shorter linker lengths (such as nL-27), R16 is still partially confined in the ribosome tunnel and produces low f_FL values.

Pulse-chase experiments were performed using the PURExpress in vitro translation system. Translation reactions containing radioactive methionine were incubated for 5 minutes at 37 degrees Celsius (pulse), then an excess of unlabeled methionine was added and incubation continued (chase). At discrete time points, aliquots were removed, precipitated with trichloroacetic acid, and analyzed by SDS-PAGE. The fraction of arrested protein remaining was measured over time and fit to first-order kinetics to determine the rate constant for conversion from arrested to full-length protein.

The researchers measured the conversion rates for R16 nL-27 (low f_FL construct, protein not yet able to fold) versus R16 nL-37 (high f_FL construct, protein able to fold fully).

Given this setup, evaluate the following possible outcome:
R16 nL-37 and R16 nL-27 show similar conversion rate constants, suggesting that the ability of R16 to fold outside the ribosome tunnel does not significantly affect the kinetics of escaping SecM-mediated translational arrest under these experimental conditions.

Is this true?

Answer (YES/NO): NO